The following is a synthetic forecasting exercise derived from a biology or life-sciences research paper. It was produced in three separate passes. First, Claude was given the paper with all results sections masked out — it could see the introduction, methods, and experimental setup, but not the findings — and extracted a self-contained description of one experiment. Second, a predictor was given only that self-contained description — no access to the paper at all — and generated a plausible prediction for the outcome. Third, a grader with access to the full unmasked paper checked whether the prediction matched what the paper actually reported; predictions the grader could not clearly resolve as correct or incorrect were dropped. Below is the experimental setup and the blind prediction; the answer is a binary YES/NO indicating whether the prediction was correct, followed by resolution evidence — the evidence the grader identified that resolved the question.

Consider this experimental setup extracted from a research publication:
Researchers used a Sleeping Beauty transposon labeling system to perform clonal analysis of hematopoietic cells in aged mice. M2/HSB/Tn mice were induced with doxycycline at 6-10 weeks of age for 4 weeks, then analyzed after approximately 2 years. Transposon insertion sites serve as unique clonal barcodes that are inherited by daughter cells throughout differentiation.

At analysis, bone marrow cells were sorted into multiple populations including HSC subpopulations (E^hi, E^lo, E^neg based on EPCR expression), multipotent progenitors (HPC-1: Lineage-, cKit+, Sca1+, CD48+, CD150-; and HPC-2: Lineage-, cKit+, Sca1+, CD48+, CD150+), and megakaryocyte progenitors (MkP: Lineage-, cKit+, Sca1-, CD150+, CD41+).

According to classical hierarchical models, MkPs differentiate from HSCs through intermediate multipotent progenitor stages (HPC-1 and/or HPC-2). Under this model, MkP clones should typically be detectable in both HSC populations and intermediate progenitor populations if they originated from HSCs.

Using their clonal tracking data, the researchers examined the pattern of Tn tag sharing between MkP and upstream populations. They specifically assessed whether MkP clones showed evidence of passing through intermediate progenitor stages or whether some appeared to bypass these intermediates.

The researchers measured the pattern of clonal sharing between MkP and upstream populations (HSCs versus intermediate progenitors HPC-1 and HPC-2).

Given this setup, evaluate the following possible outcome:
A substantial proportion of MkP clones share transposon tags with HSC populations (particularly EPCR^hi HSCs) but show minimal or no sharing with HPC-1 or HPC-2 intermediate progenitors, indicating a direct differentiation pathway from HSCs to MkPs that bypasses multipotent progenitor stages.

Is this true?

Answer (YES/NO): NO